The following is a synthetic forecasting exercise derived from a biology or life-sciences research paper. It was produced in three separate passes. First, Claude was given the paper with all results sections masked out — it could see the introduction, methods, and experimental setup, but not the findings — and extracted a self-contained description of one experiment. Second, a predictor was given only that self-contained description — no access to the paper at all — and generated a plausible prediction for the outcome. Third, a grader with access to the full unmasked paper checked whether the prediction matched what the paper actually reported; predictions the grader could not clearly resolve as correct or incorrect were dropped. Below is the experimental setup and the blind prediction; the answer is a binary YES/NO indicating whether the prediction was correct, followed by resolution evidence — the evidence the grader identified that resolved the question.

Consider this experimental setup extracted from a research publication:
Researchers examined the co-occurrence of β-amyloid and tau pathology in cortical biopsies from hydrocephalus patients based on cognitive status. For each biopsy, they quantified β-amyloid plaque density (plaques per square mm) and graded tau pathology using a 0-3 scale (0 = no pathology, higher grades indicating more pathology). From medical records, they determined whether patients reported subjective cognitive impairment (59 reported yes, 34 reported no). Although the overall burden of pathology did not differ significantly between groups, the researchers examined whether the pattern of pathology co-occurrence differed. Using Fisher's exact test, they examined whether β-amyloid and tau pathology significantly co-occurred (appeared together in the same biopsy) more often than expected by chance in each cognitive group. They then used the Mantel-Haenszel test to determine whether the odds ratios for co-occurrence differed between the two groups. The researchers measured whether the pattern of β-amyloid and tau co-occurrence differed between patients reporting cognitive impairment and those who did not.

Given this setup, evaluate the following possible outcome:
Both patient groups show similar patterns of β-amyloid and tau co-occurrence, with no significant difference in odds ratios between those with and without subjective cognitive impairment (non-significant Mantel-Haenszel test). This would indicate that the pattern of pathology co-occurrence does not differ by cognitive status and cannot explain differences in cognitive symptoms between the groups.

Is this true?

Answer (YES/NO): NO